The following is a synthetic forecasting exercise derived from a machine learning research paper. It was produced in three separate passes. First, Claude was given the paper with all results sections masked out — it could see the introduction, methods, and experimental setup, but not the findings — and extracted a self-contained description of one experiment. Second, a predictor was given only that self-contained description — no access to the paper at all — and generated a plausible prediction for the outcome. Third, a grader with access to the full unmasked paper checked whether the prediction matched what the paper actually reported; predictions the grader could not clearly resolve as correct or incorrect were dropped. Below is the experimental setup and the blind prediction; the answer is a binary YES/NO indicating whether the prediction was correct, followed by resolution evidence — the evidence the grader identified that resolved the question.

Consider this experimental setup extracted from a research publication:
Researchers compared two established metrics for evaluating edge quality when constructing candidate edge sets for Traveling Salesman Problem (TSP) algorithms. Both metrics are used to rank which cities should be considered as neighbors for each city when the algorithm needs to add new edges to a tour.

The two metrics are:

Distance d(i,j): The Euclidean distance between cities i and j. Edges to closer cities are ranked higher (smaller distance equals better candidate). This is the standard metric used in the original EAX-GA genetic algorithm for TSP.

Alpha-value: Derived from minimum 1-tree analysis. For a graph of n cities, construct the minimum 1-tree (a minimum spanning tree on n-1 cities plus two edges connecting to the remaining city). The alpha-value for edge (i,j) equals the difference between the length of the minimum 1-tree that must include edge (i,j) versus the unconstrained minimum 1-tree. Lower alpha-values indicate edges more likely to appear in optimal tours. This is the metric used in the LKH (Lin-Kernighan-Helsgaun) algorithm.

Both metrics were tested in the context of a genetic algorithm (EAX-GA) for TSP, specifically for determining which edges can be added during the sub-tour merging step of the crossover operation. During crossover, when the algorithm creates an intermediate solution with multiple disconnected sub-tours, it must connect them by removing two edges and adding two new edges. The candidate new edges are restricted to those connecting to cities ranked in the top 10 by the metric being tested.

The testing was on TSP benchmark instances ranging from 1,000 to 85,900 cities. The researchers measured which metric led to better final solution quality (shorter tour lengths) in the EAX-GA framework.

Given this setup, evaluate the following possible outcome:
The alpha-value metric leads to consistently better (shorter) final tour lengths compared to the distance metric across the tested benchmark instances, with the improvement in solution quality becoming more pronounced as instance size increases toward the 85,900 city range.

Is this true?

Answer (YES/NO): NO